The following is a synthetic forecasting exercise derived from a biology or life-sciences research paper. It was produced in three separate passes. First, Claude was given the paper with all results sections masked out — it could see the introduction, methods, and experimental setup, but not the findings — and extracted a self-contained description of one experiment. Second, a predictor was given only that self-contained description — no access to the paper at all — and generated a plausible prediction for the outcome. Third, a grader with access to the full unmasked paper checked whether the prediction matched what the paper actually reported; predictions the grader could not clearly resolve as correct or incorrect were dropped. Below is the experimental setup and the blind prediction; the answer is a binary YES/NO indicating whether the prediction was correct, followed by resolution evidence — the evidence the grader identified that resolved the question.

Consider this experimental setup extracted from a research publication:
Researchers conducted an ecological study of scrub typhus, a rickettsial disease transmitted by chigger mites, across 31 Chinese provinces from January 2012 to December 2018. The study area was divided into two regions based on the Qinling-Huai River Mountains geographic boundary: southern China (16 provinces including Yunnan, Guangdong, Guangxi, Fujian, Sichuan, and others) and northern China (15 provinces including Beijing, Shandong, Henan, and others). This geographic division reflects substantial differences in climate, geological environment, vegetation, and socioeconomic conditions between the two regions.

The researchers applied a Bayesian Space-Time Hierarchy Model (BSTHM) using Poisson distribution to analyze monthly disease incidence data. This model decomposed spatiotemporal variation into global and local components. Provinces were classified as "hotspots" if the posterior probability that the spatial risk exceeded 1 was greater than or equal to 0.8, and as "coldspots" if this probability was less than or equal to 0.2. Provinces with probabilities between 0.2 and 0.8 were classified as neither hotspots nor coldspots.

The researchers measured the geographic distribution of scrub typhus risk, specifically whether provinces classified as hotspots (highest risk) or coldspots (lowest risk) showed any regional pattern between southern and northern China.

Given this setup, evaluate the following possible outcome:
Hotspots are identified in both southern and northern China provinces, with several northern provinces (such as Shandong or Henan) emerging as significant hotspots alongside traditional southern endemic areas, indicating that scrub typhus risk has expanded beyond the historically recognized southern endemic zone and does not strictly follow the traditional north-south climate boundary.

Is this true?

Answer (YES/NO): NO